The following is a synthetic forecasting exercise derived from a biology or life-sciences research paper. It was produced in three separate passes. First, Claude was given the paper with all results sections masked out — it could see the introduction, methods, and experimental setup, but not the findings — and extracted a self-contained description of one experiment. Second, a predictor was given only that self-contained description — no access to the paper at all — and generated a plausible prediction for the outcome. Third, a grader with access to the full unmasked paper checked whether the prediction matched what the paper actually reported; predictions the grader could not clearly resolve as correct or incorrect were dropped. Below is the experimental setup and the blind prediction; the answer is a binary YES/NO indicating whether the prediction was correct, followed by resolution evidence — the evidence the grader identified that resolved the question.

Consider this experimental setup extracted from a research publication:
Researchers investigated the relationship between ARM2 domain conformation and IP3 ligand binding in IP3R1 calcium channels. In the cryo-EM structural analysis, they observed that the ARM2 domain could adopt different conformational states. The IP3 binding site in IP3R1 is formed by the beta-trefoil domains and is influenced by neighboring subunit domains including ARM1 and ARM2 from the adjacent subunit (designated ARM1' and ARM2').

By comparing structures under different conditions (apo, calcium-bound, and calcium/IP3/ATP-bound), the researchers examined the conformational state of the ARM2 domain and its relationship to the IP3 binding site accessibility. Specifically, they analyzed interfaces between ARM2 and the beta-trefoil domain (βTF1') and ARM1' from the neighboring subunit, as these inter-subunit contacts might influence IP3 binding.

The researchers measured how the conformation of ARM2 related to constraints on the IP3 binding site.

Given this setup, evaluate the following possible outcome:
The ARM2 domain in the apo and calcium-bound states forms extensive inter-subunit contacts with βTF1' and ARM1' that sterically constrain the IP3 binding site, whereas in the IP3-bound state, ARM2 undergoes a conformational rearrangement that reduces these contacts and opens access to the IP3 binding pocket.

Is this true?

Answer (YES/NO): YES